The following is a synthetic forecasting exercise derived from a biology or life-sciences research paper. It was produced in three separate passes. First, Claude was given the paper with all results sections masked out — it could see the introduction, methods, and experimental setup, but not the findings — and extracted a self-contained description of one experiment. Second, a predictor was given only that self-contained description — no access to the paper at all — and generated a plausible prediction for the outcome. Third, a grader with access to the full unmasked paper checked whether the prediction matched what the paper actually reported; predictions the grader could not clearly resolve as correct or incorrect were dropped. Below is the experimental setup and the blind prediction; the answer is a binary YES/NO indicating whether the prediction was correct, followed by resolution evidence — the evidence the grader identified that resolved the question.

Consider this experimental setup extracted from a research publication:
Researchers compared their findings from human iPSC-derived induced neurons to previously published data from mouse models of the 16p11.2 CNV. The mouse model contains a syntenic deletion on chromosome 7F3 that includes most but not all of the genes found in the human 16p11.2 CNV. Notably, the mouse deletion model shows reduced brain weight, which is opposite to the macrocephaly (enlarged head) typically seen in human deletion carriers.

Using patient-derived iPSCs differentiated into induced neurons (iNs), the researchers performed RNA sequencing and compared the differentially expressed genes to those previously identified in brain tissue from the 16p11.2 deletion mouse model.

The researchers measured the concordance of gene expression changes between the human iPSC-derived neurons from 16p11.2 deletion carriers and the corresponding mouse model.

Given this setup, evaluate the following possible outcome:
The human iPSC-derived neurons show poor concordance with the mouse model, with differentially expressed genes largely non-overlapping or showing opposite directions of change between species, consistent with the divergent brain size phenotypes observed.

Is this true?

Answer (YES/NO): NO